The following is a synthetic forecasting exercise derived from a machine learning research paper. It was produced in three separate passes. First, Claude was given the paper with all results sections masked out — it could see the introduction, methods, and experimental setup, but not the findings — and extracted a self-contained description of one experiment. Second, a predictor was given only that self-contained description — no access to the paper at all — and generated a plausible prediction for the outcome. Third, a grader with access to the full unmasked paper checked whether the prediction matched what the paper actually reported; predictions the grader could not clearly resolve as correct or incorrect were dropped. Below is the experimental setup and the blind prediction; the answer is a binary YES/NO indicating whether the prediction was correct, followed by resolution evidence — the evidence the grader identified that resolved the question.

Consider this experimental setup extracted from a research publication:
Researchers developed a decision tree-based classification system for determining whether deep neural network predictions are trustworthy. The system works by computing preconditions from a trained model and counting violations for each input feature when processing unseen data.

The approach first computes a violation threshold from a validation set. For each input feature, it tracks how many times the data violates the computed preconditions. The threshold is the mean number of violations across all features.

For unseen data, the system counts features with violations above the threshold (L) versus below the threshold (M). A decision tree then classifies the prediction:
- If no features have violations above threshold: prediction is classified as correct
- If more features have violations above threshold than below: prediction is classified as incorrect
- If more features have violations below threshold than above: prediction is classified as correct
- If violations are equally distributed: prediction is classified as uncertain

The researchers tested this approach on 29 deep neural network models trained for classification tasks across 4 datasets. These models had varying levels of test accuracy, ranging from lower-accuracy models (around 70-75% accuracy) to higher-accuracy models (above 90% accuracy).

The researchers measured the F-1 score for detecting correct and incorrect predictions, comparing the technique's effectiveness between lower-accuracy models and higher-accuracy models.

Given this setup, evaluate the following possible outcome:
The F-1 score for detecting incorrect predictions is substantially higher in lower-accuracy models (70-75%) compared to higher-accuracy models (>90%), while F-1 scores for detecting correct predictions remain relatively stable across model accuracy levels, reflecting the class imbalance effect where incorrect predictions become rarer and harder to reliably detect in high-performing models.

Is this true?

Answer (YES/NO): NO